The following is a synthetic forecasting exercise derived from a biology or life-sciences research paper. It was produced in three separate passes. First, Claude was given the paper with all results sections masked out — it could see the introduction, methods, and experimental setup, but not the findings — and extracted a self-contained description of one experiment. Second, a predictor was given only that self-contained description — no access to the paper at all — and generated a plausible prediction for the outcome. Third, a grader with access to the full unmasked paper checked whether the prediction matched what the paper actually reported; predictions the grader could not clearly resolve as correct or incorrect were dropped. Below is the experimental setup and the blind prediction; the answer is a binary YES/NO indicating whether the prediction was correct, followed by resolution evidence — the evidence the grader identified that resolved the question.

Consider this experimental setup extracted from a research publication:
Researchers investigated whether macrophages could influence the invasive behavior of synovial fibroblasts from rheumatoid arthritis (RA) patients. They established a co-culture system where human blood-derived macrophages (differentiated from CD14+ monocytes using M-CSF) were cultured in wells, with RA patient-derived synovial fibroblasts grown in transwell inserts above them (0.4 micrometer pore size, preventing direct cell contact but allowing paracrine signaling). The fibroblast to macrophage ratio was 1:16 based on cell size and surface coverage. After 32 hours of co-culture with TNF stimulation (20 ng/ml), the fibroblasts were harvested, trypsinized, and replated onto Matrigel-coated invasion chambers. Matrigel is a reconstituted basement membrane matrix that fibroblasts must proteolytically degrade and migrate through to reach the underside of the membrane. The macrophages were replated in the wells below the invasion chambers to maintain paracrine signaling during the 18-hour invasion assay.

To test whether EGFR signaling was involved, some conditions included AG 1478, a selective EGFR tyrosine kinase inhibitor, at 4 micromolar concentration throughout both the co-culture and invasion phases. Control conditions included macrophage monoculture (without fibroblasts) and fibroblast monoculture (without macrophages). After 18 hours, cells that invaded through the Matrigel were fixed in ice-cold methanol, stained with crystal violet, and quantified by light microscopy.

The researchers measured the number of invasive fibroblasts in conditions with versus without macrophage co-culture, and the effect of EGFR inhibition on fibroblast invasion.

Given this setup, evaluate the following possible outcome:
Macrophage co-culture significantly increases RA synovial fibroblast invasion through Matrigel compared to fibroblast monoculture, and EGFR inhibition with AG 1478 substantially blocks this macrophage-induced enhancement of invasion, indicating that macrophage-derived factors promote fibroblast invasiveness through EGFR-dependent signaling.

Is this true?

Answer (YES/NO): YES